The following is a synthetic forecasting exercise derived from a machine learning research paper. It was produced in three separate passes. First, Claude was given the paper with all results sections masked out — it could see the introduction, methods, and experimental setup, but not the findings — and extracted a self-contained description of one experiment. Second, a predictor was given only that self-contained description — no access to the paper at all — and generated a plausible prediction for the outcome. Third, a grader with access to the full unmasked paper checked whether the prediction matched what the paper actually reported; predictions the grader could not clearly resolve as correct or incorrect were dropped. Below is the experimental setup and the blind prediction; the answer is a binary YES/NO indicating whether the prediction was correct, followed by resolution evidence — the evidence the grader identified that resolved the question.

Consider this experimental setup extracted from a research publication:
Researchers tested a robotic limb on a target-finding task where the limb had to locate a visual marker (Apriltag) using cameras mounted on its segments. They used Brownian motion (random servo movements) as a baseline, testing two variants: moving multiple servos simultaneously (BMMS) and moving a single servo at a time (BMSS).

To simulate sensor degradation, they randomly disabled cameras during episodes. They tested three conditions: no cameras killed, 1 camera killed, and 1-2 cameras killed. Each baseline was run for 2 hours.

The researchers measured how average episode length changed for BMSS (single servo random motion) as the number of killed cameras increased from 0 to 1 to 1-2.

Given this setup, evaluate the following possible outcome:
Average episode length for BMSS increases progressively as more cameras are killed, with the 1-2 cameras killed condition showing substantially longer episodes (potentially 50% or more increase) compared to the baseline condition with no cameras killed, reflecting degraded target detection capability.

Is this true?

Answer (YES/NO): YES